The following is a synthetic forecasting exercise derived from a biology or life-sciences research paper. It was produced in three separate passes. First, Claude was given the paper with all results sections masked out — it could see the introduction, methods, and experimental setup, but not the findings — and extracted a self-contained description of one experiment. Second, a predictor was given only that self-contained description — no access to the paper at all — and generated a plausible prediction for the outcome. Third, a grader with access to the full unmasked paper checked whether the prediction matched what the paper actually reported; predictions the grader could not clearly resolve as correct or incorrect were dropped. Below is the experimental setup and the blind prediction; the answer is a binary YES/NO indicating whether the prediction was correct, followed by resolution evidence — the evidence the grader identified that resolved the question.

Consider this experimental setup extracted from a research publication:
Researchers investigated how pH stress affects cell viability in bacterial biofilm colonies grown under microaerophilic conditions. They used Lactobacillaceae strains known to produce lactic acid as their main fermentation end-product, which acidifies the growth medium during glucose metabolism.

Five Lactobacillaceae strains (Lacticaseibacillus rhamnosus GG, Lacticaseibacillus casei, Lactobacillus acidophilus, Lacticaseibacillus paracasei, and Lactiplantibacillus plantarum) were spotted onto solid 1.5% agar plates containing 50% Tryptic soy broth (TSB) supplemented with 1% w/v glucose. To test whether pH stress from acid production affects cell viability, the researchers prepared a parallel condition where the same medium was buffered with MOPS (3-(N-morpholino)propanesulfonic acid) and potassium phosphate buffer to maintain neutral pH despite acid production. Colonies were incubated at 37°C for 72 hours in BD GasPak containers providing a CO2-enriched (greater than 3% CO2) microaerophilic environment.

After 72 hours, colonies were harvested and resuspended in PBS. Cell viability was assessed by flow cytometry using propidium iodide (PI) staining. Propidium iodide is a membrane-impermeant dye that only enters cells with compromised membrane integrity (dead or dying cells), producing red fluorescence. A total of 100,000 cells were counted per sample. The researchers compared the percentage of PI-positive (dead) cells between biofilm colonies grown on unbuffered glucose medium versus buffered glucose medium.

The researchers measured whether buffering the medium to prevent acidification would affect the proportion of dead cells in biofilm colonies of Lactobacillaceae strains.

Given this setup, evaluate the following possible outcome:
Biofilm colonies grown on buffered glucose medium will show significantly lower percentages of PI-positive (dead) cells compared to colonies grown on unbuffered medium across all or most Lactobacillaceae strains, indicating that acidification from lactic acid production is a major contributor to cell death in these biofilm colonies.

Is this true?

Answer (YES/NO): YES